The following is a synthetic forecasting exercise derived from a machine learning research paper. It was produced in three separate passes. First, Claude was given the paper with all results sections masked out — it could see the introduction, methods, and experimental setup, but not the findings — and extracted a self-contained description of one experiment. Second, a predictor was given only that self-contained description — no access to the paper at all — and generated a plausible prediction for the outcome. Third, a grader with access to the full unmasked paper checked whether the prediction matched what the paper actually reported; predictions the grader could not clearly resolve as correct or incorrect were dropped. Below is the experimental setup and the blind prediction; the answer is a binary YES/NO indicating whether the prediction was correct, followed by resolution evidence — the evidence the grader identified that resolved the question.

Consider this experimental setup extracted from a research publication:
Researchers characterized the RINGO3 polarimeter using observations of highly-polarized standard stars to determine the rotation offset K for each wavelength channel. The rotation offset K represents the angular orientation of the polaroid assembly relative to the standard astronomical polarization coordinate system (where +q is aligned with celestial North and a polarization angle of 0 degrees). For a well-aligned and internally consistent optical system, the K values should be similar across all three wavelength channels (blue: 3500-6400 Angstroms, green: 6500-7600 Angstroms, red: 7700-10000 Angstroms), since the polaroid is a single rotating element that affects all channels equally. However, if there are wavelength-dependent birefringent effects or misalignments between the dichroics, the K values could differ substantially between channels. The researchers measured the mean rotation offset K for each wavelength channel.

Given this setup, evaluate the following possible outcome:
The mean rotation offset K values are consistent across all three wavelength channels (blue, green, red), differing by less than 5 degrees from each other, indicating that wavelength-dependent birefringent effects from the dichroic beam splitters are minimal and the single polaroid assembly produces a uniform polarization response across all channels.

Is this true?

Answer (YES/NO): YES